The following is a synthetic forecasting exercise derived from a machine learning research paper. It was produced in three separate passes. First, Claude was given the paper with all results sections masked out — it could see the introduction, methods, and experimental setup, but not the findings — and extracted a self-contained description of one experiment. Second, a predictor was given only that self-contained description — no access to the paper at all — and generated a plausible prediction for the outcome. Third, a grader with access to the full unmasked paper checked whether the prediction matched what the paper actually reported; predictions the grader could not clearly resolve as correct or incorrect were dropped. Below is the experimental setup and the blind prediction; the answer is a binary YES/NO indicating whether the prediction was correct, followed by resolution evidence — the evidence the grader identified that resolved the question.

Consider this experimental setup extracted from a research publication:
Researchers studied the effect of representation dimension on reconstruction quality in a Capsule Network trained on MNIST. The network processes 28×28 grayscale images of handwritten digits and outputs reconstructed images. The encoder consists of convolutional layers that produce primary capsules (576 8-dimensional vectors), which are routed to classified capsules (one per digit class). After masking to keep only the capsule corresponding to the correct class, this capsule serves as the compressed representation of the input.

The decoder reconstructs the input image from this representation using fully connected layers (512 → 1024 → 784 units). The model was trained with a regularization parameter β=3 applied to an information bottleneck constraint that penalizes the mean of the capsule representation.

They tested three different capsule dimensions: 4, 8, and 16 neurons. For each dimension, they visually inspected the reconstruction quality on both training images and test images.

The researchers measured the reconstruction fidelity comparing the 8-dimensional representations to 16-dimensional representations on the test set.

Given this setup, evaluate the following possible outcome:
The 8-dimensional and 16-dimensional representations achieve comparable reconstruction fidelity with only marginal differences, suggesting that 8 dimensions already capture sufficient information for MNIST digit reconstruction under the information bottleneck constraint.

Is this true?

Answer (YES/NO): YES